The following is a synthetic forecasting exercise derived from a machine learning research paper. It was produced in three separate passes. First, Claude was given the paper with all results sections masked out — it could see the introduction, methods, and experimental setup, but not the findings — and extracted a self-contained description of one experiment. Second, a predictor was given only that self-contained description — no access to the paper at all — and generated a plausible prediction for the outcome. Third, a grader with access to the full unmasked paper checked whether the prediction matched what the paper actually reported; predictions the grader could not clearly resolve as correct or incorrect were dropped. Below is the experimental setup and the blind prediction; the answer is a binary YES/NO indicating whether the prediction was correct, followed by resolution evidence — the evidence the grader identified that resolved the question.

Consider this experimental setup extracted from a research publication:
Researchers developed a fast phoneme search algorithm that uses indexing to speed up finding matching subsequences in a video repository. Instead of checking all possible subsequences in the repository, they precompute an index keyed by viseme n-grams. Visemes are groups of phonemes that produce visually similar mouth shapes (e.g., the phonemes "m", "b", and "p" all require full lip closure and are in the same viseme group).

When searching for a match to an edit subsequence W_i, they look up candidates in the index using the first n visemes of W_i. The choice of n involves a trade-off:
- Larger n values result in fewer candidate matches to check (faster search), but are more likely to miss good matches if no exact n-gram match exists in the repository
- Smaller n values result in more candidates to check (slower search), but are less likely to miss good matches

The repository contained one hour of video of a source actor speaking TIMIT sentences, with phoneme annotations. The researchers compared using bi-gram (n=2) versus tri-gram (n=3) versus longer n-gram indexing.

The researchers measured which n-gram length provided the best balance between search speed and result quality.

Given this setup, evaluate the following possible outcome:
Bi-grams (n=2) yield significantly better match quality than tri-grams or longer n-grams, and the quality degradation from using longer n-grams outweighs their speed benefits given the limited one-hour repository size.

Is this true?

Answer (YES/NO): NO